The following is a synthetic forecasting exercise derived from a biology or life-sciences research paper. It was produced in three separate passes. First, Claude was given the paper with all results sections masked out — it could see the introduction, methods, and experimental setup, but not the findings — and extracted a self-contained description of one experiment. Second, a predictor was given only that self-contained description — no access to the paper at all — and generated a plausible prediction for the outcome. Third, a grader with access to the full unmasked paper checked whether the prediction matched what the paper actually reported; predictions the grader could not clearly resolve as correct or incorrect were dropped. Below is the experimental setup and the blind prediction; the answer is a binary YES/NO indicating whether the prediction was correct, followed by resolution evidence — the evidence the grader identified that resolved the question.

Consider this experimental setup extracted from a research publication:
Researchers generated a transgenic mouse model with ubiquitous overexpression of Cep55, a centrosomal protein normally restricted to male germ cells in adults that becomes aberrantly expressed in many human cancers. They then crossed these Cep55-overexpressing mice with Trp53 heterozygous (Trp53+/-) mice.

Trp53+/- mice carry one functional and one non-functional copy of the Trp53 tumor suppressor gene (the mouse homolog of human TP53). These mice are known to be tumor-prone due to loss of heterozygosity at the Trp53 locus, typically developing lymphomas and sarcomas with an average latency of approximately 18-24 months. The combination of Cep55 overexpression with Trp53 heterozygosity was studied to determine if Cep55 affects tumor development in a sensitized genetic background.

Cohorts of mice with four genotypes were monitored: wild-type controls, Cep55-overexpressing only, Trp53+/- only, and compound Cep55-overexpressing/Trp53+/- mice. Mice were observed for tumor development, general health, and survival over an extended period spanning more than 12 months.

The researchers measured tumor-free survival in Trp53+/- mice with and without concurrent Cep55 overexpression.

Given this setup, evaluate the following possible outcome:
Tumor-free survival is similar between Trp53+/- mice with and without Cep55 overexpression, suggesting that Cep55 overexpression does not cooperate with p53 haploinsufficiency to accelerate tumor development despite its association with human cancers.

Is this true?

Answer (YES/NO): NO